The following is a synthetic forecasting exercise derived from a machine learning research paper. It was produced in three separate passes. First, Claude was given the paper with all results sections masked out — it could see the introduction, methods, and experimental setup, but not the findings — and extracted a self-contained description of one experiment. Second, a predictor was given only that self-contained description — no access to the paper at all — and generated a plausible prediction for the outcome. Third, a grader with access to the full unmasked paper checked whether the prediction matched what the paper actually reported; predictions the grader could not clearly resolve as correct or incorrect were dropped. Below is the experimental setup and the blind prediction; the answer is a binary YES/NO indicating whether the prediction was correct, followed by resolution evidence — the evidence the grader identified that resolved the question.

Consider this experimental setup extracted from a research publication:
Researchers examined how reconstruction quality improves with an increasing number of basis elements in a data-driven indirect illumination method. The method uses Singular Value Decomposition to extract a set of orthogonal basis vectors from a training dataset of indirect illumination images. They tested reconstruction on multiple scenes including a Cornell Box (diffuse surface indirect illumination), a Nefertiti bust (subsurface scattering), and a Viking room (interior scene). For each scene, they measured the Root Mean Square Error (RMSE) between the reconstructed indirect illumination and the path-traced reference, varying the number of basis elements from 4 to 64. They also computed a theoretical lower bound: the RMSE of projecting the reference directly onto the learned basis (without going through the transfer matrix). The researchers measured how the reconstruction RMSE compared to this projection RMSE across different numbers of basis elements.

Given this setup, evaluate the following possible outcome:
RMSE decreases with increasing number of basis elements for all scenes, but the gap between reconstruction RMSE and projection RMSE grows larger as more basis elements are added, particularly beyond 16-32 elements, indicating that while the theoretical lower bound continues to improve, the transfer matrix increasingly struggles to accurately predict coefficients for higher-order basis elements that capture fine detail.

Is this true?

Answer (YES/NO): NO